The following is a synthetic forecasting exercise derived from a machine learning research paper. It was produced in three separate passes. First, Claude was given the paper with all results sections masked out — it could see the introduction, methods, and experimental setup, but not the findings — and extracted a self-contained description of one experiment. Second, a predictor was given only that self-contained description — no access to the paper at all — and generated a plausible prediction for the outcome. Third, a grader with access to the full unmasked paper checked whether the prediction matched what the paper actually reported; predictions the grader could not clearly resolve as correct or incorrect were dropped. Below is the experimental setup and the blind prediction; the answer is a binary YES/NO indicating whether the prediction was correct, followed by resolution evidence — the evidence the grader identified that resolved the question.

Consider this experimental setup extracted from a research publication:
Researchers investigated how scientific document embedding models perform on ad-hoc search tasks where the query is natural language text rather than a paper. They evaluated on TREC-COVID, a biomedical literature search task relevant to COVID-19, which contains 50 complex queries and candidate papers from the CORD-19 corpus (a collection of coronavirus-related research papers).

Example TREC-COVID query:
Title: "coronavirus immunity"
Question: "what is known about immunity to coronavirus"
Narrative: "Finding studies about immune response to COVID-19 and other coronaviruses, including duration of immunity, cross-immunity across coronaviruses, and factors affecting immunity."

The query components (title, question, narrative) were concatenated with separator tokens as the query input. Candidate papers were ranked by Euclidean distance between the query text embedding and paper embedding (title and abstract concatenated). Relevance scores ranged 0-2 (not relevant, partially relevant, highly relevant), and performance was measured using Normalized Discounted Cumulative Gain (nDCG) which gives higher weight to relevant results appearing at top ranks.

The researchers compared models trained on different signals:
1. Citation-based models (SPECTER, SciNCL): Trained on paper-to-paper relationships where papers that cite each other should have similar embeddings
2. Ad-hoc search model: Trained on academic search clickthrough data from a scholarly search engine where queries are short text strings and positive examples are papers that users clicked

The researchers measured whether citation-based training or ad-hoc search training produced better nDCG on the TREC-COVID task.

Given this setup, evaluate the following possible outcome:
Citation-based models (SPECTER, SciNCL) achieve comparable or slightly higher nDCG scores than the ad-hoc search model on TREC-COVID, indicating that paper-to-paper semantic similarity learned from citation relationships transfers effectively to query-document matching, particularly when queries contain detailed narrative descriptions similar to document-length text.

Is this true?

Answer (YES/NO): NO